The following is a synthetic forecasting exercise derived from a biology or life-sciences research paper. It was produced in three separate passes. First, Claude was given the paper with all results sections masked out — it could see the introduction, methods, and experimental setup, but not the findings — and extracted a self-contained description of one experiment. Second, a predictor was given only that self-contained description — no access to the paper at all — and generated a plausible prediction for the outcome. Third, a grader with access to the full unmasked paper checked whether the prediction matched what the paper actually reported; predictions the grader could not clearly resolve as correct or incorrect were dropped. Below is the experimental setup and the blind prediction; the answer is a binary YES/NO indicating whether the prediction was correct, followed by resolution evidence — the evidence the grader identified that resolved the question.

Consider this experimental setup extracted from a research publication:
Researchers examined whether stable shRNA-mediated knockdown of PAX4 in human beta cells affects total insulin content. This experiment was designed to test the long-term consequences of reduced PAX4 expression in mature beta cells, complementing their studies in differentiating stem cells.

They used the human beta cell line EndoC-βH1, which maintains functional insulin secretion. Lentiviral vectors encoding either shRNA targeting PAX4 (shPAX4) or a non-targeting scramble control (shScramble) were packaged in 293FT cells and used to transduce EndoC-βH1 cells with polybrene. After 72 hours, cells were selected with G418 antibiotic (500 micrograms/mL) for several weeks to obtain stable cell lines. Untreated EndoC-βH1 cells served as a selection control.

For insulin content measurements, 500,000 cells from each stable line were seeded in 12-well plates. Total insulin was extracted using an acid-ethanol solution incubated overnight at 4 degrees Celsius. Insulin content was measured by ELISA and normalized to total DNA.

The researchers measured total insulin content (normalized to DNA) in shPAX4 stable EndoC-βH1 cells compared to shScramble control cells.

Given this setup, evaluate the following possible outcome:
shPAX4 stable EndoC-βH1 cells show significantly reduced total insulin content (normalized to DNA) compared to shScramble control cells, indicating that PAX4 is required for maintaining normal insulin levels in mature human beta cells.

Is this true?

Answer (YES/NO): YES